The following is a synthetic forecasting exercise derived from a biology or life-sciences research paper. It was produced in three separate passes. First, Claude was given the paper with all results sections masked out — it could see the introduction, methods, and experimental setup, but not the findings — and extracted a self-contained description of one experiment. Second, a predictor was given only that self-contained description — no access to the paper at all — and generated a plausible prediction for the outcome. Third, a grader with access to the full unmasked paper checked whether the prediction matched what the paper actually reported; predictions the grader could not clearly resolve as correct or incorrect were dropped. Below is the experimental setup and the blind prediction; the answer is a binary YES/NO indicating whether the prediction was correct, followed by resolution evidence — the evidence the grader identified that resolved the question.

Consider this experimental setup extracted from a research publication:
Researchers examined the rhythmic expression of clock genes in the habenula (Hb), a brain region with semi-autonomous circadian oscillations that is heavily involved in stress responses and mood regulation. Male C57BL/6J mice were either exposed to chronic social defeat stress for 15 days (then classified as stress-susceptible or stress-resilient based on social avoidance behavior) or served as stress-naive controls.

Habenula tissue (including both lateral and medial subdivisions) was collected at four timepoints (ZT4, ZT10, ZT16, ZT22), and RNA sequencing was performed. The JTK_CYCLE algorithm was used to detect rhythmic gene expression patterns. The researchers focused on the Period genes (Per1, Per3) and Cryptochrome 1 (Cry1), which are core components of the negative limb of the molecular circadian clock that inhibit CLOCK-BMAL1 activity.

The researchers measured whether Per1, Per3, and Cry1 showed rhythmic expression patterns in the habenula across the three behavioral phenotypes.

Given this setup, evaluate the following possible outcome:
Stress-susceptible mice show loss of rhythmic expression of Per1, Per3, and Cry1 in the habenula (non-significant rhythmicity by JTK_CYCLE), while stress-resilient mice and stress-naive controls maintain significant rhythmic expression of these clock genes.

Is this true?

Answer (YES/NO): NO